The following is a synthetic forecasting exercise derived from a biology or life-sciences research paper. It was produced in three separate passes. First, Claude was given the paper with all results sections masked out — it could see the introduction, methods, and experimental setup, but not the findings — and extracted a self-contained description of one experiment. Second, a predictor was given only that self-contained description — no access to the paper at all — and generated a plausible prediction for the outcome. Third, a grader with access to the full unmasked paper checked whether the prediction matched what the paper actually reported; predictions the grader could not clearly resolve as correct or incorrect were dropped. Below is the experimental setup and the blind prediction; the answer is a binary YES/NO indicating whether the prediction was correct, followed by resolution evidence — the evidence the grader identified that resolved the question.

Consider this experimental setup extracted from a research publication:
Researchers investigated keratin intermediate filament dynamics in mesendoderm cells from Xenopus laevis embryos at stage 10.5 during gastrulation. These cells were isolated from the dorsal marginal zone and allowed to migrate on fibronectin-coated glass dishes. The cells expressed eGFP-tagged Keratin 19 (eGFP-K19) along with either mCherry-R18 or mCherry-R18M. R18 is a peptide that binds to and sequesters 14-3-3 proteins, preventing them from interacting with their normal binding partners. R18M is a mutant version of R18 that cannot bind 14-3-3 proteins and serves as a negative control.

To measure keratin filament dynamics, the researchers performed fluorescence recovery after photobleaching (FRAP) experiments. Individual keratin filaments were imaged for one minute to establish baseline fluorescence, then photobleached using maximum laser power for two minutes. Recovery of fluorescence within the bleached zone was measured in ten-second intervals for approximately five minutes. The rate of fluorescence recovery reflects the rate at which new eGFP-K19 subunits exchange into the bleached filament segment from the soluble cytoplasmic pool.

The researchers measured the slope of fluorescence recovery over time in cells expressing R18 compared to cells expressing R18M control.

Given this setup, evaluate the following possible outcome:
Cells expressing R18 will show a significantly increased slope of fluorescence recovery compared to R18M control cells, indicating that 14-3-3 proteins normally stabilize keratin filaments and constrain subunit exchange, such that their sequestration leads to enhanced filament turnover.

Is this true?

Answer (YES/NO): NO